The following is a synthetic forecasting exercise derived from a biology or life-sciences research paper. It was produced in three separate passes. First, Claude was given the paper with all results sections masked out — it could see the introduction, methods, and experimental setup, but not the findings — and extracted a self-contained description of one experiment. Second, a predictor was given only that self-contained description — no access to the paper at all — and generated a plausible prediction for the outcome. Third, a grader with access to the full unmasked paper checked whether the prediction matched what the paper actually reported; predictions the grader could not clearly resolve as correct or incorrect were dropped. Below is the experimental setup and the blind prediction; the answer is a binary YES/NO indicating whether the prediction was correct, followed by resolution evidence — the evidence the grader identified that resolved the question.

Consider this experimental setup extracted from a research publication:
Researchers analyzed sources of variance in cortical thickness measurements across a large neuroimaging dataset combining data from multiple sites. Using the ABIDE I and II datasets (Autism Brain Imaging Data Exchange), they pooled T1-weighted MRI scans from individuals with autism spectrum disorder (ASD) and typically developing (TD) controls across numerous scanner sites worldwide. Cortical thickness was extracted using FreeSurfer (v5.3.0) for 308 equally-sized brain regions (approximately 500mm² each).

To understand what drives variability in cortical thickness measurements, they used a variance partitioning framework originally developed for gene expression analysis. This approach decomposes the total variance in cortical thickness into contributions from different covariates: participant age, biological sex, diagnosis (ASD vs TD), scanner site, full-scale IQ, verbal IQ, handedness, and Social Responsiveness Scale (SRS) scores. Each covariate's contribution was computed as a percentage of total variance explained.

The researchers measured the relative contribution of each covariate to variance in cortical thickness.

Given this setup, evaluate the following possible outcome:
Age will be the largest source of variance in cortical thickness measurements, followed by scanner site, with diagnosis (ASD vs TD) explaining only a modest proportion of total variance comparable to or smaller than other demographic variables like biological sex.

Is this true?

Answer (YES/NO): NO